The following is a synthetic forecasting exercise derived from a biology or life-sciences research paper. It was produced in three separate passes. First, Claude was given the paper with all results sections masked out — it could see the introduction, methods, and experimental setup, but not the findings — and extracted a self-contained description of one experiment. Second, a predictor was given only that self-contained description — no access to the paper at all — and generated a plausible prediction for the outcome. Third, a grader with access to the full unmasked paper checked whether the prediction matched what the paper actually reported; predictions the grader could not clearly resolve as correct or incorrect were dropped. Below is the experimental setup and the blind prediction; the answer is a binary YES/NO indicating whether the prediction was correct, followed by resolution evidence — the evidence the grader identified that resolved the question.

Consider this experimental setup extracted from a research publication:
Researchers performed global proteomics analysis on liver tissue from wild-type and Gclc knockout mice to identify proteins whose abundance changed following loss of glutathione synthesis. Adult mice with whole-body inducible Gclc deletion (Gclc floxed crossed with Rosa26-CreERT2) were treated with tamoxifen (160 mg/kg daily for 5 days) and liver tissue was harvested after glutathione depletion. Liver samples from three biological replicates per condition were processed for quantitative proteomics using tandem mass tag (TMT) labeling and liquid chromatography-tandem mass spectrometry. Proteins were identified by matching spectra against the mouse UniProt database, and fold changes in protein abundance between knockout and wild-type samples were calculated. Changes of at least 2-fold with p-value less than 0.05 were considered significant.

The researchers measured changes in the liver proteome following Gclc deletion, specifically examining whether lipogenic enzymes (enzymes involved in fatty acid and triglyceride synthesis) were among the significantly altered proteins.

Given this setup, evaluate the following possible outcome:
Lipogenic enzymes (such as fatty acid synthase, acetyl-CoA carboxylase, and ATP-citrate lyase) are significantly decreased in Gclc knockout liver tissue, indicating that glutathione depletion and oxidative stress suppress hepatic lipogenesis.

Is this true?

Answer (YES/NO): NO